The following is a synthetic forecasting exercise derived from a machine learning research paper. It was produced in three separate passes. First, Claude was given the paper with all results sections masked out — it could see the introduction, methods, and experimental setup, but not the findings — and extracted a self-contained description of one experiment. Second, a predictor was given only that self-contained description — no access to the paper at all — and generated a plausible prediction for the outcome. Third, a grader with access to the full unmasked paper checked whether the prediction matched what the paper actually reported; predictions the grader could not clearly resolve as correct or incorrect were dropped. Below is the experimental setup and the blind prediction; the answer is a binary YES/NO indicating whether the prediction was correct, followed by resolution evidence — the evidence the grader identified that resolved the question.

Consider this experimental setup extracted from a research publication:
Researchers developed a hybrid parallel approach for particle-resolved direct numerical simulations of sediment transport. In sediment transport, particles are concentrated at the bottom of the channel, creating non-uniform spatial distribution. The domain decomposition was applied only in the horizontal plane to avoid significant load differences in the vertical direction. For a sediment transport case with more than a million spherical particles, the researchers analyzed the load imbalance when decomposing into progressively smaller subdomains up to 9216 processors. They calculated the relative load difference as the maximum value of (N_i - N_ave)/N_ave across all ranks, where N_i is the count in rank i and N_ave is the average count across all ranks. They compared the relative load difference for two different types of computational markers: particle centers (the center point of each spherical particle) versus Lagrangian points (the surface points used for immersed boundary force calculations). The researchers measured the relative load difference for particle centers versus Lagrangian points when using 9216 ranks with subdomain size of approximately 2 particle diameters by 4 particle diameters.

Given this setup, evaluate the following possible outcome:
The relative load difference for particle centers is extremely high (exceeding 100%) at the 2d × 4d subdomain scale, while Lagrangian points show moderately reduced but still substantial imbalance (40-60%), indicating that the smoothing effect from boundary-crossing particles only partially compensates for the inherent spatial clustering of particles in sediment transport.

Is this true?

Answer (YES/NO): NO